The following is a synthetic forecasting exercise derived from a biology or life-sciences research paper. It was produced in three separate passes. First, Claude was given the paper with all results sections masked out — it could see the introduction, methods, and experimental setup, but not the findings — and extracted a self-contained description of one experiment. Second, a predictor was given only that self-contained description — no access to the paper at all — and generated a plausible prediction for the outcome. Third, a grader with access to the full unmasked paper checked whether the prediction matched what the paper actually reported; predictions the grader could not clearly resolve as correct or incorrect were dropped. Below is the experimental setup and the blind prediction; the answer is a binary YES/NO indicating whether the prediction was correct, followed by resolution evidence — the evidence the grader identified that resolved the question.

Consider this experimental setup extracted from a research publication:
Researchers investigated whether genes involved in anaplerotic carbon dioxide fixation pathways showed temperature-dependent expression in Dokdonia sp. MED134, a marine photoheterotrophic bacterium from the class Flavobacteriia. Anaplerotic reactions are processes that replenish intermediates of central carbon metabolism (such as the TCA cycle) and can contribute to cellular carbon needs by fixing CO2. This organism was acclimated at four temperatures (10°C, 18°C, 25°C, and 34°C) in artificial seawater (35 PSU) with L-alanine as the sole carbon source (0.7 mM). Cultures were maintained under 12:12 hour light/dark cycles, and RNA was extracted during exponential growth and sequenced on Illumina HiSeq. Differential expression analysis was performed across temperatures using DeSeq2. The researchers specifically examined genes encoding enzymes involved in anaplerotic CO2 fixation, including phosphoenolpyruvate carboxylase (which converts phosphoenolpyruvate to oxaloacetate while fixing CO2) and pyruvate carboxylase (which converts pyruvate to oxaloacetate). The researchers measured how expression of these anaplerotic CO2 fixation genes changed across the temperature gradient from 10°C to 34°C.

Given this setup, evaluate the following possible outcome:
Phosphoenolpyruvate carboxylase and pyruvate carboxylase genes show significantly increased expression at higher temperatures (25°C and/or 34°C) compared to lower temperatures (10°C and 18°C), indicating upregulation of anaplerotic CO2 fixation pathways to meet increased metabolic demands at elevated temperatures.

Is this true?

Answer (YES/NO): NO